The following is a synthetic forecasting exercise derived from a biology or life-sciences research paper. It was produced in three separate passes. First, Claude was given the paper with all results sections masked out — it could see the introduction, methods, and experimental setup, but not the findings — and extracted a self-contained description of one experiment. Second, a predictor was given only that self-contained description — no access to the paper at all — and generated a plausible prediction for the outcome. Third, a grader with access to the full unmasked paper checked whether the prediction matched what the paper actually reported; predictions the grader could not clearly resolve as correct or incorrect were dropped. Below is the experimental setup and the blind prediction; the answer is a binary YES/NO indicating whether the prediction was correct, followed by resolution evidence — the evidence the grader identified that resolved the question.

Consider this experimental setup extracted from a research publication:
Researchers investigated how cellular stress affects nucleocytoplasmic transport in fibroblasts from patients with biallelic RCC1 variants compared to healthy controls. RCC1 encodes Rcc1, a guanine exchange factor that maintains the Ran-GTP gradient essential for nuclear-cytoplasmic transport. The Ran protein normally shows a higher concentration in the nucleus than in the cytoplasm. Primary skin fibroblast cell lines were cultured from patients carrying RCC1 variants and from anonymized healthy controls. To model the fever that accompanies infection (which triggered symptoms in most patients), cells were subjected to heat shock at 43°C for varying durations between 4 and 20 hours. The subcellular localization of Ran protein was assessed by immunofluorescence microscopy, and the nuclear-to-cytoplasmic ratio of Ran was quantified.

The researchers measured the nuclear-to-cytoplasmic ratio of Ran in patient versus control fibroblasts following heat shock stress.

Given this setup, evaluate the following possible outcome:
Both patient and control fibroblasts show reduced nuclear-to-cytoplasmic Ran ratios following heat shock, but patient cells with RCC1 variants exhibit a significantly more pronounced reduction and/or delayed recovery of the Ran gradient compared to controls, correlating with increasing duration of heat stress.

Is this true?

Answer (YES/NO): NO